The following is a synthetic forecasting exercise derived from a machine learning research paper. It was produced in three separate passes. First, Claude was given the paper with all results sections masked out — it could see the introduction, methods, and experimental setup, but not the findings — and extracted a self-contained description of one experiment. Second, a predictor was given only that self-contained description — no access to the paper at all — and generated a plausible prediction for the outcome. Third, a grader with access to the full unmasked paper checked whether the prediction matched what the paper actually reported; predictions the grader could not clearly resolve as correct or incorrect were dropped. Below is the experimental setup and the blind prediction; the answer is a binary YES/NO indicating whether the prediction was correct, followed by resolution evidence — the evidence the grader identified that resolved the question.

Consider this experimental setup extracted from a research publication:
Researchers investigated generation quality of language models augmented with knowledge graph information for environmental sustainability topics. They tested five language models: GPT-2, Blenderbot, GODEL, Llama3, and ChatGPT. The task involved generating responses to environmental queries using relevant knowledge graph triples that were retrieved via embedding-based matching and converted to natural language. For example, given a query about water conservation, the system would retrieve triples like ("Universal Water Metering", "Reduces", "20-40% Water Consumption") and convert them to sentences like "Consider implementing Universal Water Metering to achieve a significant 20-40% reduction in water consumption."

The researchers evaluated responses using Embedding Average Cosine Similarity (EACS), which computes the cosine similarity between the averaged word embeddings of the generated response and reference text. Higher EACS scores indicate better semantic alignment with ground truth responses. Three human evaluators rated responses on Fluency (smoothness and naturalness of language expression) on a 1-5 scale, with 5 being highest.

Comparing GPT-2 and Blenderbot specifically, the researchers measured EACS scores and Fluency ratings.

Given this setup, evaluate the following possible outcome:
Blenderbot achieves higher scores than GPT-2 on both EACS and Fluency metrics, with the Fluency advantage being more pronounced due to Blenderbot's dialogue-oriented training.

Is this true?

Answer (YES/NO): YES